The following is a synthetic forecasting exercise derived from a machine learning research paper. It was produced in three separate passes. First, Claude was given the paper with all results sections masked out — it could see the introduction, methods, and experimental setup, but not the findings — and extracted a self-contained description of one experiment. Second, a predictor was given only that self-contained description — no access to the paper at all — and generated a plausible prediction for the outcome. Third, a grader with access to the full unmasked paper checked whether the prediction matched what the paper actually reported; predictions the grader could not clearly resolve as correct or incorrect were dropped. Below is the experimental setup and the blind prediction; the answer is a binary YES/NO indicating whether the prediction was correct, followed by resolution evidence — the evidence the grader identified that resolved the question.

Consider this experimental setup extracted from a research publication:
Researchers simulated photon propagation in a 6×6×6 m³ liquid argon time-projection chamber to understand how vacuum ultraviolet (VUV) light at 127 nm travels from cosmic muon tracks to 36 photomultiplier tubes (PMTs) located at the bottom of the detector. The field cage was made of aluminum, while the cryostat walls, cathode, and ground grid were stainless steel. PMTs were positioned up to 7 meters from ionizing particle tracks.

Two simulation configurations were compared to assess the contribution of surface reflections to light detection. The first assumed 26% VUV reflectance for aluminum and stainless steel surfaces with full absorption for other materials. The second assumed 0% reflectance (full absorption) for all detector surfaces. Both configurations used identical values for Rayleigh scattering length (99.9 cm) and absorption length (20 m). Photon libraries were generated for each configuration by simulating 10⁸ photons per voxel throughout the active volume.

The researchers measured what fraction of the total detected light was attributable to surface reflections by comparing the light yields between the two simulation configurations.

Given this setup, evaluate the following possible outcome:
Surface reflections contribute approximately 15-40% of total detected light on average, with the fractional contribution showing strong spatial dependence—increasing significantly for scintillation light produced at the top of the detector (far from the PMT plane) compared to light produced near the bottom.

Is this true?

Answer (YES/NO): NO